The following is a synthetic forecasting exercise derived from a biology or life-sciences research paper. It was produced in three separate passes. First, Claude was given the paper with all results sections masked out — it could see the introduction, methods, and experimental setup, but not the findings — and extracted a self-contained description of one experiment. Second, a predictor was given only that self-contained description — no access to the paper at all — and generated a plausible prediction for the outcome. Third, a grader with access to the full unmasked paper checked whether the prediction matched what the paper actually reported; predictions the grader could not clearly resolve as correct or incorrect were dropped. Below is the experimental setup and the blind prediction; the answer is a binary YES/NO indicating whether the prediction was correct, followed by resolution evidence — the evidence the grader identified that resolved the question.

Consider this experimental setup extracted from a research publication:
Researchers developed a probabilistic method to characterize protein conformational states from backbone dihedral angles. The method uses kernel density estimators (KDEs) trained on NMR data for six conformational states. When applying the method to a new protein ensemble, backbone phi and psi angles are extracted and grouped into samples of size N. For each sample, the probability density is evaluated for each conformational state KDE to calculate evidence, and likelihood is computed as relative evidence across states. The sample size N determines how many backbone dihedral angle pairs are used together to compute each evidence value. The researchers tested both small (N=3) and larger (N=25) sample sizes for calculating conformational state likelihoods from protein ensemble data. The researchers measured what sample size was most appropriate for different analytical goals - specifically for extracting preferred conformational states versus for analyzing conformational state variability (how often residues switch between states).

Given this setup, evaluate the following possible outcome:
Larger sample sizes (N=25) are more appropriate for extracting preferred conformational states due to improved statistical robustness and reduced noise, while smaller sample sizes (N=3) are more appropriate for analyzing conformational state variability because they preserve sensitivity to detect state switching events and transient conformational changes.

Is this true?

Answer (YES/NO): YES